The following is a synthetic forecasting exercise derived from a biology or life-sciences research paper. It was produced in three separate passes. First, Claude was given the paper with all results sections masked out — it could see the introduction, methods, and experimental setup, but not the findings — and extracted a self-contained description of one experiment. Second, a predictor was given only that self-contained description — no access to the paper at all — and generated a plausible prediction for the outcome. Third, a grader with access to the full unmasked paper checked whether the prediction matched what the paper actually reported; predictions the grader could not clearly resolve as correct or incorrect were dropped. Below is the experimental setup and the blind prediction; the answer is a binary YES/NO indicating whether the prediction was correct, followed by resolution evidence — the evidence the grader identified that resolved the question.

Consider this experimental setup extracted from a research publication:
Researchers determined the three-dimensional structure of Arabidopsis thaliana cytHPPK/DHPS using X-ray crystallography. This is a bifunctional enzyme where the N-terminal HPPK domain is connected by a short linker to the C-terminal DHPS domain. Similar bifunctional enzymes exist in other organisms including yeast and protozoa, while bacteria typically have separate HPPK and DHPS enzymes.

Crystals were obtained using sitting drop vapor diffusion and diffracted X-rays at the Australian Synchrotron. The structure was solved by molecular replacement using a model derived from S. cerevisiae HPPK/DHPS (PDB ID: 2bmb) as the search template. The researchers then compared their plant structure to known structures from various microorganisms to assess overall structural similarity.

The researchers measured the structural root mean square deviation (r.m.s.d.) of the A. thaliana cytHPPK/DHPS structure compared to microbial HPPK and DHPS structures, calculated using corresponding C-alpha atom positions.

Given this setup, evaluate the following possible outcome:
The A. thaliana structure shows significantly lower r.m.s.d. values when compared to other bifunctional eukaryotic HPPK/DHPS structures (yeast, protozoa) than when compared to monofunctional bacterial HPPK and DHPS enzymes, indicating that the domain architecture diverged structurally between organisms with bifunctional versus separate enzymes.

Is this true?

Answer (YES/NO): NO